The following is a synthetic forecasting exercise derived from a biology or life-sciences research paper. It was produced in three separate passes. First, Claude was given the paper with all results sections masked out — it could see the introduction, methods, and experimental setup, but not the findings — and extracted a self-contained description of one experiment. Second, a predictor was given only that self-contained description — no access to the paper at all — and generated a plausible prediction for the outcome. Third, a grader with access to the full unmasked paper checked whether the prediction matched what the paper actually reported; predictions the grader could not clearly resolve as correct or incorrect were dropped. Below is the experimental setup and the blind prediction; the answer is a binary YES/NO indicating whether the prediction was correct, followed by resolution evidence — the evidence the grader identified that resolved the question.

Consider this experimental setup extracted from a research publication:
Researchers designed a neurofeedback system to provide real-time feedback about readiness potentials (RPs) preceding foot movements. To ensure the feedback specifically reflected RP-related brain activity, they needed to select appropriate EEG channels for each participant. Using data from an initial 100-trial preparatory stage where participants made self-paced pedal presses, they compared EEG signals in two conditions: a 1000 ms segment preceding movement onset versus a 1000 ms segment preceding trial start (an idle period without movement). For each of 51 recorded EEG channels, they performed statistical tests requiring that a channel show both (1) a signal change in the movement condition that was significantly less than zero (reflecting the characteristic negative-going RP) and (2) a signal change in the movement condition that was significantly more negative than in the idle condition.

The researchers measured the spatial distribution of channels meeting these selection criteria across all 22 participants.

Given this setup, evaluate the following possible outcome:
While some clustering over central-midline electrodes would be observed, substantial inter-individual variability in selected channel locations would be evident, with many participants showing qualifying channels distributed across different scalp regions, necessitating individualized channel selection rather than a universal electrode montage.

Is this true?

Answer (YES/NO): NO